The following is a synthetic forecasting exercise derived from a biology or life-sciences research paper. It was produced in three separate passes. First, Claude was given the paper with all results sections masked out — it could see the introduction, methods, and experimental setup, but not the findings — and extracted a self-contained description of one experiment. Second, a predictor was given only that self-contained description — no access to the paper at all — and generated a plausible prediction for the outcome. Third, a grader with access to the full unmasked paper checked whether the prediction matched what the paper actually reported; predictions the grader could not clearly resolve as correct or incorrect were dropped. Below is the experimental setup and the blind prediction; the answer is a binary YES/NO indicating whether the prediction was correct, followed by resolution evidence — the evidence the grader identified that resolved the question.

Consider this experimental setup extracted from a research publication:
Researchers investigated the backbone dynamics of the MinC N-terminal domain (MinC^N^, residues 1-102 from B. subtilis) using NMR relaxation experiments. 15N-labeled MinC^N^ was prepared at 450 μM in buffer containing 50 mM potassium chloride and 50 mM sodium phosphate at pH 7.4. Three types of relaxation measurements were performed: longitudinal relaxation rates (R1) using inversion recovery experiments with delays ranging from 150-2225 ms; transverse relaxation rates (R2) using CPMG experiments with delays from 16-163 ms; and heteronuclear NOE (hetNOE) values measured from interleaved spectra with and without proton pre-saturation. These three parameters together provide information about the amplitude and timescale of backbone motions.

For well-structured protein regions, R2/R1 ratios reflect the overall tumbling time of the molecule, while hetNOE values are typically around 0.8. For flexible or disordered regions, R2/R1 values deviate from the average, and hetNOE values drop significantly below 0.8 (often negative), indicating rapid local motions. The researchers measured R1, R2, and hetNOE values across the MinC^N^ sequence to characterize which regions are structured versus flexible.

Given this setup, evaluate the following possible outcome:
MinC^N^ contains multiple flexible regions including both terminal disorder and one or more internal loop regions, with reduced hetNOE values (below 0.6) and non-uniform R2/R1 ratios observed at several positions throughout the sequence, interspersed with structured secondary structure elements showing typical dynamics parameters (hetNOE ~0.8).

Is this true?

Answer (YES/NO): NO